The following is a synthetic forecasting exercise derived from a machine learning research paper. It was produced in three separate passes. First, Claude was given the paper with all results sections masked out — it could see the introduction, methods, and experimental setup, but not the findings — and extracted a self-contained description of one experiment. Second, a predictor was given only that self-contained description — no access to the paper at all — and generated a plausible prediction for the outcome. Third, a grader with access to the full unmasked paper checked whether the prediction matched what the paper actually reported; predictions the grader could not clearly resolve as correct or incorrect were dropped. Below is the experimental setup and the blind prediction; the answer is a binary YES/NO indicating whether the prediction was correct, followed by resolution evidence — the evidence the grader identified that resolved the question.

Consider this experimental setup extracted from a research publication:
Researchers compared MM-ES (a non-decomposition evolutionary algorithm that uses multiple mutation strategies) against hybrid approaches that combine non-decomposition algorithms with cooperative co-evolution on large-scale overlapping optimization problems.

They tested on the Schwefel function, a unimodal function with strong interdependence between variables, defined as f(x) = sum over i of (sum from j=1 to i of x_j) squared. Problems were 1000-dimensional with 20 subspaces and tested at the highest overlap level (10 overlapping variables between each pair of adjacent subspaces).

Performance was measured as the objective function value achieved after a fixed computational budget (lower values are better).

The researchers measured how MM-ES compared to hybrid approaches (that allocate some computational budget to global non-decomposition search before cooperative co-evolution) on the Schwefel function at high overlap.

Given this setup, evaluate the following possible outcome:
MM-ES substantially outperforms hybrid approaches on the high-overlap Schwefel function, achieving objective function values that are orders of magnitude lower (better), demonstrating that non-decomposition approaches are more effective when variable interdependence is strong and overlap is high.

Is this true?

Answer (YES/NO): NO